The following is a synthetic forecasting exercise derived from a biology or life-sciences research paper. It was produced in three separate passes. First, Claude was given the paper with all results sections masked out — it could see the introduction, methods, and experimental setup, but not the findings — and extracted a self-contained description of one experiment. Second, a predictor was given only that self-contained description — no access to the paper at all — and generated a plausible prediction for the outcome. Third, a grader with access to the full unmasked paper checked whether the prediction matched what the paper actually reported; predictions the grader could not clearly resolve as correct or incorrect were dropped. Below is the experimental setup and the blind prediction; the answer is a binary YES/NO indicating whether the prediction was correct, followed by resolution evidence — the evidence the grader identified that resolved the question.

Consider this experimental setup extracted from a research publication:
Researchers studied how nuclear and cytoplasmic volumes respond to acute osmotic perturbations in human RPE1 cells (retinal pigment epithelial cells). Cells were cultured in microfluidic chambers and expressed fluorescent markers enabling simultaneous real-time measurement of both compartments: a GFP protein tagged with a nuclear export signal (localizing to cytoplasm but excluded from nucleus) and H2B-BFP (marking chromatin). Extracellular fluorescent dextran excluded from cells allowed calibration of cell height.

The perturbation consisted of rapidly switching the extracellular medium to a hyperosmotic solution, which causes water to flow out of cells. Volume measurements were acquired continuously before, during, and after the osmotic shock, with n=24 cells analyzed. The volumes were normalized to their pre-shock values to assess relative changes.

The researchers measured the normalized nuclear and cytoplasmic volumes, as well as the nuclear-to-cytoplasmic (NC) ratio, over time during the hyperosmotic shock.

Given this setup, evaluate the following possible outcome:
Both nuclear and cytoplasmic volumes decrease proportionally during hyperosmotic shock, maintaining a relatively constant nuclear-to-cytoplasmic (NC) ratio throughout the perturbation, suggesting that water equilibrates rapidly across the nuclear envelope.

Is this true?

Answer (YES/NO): YES